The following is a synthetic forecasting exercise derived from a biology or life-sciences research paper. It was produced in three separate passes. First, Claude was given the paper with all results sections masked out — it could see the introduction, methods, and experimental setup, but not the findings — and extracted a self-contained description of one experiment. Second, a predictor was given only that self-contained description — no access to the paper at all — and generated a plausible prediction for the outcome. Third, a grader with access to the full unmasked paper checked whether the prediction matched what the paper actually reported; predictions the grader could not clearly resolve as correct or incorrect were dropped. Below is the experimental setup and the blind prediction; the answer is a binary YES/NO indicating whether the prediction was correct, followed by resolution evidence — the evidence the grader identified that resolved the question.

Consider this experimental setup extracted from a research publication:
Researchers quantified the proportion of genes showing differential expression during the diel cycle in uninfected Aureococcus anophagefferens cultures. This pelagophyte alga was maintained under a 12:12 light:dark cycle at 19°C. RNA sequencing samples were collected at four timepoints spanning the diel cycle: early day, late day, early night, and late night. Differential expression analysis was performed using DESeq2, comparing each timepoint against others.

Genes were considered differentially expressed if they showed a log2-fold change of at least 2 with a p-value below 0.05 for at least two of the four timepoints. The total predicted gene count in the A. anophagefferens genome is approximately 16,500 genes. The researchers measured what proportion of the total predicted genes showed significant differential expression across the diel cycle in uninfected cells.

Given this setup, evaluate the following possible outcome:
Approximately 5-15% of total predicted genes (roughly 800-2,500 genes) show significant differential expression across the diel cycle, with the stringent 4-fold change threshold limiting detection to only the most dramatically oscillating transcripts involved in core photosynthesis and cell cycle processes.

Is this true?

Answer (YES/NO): YES